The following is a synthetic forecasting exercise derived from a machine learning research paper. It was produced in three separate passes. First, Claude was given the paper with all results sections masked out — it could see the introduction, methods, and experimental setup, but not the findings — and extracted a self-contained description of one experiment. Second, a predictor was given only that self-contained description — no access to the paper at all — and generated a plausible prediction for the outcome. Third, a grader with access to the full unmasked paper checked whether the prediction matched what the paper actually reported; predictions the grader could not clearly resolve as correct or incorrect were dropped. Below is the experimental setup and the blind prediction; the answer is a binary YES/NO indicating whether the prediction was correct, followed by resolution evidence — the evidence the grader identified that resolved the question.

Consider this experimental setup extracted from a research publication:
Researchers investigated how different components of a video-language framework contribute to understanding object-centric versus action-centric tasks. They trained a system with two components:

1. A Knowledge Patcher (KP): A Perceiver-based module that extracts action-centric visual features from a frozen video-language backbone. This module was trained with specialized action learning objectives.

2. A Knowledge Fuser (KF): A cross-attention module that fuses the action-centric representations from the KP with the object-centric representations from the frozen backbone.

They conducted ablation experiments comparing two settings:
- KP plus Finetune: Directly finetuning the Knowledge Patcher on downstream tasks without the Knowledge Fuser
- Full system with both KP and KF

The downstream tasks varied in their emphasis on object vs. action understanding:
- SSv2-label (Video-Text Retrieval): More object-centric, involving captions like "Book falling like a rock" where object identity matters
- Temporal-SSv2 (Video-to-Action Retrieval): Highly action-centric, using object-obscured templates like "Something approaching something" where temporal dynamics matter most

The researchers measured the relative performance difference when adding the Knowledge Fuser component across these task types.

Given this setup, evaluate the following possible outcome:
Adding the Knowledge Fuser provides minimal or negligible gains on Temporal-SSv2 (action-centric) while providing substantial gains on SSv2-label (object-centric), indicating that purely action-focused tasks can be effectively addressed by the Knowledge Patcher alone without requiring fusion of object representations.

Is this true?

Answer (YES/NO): NO